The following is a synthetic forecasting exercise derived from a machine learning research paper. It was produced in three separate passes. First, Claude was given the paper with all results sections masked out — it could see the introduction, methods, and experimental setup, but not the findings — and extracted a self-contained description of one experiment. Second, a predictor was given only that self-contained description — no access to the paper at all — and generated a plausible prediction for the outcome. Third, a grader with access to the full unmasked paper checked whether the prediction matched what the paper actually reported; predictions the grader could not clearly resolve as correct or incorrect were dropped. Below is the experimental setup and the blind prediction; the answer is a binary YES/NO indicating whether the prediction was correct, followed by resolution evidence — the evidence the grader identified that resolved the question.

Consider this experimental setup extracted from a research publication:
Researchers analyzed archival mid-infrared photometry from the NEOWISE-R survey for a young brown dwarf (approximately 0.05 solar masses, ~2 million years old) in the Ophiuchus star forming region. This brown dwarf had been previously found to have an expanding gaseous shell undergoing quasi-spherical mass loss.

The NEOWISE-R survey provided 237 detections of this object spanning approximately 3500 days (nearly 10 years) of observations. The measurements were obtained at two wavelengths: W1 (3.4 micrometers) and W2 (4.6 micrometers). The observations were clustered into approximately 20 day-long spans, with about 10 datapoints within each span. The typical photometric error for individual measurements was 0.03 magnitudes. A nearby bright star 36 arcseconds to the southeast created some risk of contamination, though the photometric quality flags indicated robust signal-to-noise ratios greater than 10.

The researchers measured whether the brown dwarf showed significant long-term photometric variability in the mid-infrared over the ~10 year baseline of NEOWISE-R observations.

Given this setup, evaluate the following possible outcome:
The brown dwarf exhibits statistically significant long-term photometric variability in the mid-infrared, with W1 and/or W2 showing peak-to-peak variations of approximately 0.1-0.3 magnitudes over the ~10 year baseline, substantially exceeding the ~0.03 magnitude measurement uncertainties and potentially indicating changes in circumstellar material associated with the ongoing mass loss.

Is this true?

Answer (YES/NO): NO